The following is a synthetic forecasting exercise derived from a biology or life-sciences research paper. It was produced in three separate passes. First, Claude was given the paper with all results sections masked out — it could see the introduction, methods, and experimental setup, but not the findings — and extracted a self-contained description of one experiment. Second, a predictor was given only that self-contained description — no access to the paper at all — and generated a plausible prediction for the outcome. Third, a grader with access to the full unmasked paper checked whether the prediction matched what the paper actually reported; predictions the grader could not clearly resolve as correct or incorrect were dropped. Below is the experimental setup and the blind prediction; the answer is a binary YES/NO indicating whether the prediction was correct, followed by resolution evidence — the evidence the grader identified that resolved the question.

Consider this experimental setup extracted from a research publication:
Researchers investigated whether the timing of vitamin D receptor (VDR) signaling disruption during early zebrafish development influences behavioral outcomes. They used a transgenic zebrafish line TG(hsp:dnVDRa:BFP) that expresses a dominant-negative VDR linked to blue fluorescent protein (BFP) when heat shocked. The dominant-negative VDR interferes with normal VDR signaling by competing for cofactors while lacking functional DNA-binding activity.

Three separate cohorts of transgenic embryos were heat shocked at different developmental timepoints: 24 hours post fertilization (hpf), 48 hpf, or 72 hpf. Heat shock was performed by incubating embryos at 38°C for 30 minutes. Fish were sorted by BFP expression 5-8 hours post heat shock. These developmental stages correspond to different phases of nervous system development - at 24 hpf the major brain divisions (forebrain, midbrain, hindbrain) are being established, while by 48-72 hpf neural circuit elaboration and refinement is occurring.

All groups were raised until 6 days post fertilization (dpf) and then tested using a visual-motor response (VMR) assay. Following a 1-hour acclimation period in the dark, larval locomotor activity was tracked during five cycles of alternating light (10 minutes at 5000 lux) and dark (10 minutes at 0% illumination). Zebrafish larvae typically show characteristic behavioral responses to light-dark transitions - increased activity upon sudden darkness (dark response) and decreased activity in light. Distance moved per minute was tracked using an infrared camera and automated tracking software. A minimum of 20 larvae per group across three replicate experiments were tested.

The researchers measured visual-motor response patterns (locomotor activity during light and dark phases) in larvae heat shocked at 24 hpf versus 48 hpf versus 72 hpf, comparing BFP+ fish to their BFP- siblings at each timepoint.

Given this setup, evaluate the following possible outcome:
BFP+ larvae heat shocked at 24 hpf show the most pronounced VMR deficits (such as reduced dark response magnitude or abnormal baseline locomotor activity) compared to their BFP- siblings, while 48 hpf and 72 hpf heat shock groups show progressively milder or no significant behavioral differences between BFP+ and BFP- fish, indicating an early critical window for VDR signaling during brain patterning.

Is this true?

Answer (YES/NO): NO